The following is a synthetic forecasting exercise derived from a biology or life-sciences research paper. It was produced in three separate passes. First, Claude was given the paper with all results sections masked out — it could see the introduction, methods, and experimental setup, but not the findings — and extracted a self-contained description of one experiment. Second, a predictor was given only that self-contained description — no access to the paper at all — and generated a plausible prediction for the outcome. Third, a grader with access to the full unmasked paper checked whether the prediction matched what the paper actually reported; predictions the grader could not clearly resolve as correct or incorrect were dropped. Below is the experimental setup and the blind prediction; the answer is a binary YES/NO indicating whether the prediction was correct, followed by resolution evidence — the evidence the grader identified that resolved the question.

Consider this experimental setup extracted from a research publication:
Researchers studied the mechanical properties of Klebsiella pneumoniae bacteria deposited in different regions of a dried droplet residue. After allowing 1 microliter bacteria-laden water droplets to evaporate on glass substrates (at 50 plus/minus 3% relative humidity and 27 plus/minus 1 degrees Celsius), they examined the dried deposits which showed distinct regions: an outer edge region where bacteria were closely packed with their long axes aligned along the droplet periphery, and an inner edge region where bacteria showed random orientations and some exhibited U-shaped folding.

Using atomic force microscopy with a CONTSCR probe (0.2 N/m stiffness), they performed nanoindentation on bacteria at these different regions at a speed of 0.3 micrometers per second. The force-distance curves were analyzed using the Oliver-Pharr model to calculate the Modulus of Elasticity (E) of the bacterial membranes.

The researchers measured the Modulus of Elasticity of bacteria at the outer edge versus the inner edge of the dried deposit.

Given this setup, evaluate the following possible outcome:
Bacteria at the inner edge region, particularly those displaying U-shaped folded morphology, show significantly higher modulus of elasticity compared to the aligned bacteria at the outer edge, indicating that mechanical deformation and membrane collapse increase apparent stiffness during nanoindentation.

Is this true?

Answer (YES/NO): NO